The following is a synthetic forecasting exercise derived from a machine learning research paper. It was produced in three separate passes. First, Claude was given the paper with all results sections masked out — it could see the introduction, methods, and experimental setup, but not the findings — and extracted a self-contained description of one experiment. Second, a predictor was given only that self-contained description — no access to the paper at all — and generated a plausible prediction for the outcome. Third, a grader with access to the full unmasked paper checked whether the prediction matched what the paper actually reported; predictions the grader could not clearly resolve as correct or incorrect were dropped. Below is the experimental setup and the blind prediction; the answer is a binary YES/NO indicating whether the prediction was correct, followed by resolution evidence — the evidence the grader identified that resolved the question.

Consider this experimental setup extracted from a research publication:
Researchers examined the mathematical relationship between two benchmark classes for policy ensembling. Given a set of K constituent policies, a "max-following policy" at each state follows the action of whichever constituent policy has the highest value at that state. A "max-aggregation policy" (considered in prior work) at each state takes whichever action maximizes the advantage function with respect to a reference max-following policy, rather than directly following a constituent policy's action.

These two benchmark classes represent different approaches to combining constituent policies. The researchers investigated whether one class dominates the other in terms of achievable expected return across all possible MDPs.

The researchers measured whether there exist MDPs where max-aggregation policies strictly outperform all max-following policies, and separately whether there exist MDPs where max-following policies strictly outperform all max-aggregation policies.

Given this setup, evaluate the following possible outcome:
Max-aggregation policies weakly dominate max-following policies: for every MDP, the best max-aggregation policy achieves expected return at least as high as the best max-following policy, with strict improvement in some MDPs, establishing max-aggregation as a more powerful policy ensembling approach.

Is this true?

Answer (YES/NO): NO